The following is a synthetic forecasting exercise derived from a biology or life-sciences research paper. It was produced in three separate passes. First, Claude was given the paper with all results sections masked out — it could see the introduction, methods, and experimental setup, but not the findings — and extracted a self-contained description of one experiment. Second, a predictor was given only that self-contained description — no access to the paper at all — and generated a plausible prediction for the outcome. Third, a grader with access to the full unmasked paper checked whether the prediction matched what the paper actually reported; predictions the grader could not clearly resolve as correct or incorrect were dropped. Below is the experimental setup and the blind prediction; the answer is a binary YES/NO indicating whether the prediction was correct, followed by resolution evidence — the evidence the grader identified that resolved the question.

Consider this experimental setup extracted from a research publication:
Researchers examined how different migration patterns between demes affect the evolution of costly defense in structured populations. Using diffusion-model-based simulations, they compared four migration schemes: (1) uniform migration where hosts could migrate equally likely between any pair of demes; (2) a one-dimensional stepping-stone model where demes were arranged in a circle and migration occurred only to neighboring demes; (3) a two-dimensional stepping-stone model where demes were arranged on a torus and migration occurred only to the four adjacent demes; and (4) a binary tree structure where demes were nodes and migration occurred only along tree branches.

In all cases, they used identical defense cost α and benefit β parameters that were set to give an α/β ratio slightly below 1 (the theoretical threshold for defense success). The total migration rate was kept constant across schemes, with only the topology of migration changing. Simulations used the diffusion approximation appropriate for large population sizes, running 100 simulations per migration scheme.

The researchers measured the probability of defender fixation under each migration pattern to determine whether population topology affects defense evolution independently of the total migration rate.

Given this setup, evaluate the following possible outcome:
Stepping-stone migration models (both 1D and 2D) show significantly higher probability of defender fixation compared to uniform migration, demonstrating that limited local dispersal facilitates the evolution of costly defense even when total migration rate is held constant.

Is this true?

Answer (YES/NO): NO